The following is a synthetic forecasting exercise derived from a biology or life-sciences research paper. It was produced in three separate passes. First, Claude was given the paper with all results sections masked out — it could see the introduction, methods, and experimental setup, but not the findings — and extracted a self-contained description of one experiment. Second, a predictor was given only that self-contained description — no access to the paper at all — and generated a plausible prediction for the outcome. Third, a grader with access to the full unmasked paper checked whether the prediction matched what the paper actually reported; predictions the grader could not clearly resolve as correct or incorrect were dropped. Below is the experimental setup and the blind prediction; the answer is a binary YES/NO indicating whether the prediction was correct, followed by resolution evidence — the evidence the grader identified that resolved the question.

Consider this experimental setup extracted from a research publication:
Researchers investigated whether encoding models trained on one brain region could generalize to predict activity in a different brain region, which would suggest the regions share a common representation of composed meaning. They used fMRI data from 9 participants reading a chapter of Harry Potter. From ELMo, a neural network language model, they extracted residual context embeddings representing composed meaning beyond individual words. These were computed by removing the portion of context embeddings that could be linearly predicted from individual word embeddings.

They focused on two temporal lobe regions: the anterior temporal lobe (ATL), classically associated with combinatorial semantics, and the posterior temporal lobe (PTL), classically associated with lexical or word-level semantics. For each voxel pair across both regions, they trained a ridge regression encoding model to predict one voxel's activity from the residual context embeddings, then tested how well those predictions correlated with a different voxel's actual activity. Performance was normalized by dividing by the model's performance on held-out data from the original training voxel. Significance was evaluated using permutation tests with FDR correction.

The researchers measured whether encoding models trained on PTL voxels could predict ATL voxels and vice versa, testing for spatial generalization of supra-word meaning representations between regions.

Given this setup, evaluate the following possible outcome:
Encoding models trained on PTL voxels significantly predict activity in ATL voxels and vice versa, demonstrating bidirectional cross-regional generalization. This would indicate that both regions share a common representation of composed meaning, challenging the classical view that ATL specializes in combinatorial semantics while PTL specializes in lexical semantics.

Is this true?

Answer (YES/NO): NO